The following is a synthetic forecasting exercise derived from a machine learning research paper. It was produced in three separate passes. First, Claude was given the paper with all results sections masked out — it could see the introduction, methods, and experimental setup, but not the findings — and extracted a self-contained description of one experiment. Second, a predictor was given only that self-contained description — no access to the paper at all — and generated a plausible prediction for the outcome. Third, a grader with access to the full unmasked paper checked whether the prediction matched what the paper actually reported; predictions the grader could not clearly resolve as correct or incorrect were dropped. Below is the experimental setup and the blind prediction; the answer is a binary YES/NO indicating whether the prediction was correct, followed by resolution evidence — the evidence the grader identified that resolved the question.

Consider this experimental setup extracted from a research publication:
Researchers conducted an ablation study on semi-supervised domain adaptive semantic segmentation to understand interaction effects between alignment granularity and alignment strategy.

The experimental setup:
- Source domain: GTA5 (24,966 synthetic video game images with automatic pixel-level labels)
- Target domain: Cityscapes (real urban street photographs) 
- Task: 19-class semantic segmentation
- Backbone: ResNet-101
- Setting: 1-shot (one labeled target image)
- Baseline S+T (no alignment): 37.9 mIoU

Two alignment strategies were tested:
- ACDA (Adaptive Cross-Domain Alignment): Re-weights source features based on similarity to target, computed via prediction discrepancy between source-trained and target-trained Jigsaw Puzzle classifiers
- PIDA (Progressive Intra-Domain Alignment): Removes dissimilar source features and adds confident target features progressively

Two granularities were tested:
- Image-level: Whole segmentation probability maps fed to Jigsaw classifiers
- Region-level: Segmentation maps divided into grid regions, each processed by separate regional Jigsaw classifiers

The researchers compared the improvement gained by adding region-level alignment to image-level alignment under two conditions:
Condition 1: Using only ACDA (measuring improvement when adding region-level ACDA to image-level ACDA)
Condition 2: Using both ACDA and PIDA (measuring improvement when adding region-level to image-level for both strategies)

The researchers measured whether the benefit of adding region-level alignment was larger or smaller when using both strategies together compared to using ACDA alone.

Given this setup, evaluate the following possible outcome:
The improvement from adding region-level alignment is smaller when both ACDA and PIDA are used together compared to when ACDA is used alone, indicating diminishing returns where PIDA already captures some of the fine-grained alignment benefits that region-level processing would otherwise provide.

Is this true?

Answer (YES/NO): NO